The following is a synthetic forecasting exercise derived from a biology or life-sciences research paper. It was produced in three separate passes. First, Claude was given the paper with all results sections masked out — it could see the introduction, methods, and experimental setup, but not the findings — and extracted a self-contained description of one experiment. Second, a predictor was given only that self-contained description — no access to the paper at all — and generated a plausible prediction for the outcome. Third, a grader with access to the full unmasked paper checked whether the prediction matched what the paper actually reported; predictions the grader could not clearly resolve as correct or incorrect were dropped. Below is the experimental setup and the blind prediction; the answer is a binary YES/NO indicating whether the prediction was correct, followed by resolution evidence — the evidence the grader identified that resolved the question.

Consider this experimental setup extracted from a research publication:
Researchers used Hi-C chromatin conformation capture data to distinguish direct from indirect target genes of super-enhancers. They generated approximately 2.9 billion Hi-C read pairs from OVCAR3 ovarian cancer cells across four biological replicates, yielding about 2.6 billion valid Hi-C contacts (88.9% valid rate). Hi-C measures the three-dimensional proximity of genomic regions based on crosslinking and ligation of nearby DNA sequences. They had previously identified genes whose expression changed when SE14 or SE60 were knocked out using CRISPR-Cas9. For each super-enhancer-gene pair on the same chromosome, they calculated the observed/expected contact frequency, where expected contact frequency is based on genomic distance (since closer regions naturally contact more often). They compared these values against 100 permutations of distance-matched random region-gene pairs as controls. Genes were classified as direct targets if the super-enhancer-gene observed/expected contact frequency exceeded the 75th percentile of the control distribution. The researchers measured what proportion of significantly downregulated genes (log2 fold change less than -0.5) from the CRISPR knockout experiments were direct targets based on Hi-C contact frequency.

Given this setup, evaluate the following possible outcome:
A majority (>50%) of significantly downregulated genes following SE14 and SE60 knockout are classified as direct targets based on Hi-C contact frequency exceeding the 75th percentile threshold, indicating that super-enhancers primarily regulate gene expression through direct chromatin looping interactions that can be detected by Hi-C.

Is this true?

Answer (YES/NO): NO